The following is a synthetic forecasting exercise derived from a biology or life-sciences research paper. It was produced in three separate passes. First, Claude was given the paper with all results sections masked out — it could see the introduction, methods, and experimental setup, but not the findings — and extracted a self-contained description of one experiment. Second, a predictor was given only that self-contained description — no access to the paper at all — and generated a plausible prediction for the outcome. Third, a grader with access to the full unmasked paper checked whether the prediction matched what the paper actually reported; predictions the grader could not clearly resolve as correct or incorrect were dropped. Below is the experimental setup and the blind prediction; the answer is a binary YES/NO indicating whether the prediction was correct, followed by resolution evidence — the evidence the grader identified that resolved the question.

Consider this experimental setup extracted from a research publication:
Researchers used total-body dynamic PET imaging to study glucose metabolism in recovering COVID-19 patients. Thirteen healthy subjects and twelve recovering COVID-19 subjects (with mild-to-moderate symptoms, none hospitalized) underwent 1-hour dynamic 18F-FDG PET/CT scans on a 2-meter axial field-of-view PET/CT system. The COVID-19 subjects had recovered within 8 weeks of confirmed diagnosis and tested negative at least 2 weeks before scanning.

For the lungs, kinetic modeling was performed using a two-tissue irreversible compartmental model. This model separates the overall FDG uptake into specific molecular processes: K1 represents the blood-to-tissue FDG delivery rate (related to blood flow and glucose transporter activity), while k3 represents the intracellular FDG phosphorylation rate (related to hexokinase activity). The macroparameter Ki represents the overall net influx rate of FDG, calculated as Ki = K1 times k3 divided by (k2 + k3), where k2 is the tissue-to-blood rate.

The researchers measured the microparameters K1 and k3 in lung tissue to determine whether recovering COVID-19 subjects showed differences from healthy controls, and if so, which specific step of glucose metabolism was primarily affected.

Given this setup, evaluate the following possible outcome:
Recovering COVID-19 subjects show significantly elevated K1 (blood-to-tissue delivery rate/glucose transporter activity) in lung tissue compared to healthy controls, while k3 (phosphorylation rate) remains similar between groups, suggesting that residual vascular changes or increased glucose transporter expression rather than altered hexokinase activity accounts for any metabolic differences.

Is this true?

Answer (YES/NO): NO